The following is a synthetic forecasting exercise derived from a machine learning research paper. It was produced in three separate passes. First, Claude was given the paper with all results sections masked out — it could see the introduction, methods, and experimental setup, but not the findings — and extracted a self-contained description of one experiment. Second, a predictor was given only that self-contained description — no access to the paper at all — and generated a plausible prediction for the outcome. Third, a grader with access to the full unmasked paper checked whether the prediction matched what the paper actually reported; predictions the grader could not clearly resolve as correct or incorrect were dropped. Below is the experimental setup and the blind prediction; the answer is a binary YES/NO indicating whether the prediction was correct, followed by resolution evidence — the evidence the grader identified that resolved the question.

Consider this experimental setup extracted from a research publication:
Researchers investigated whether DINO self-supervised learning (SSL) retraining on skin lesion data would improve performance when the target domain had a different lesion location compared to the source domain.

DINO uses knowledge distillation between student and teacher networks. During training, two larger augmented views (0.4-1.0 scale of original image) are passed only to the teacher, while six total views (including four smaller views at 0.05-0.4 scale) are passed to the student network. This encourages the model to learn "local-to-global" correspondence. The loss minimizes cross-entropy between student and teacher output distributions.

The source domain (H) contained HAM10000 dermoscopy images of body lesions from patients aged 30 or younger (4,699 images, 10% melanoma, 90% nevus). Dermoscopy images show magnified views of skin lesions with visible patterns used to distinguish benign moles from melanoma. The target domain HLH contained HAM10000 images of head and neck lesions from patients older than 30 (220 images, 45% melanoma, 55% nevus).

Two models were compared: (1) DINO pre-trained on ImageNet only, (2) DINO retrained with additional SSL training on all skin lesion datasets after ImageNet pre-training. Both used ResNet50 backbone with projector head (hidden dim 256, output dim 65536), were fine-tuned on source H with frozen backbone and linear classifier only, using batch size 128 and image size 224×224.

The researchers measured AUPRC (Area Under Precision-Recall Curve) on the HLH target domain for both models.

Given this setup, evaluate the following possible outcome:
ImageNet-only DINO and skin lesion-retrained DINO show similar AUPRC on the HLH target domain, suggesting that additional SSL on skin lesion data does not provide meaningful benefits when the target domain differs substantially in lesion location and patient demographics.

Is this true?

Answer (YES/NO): NO